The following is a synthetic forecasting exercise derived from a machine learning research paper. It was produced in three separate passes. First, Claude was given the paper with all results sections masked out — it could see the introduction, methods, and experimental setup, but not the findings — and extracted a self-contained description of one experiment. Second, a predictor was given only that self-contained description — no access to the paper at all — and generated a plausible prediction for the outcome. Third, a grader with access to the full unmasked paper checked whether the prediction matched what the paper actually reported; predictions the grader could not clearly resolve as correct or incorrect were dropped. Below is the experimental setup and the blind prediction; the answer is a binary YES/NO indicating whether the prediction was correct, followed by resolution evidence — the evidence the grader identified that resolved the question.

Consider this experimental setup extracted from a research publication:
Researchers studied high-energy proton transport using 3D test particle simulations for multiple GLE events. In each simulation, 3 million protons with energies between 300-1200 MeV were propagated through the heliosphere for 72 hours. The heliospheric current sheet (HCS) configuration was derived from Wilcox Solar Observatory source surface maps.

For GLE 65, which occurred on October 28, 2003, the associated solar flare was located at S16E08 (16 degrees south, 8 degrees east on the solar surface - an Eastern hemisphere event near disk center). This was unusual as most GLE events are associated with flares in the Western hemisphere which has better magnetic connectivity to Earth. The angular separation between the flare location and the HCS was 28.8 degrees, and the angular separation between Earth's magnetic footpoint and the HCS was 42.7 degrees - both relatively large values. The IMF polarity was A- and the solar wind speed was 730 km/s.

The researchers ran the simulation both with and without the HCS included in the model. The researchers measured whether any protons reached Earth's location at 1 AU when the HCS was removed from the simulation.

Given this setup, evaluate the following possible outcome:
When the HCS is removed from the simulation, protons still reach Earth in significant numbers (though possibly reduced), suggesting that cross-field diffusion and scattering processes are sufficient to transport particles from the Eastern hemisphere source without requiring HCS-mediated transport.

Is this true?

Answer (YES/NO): YES